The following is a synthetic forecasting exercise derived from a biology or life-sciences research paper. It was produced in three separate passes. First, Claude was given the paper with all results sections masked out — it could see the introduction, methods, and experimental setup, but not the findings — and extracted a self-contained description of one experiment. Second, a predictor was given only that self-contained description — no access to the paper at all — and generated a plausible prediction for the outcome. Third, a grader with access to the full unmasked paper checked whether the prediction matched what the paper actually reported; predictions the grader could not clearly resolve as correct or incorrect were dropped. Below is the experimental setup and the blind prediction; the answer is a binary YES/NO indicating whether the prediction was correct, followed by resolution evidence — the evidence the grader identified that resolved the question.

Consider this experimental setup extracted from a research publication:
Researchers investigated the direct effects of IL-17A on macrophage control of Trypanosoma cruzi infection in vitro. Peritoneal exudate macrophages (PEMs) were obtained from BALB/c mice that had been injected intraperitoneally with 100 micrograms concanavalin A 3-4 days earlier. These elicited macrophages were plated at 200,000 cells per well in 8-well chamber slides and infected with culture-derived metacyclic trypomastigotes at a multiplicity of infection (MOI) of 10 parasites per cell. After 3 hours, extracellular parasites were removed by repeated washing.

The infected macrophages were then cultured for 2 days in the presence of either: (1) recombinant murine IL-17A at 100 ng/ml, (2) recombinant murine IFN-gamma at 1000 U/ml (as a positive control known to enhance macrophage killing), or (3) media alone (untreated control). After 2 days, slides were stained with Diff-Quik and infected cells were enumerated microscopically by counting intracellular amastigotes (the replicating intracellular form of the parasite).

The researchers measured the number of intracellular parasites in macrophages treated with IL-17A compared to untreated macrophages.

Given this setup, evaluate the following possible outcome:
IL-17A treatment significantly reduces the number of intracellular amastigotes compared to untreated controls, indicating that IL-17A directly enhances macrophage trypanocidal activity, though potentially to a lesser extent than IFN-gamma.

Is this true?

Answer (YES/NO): YES